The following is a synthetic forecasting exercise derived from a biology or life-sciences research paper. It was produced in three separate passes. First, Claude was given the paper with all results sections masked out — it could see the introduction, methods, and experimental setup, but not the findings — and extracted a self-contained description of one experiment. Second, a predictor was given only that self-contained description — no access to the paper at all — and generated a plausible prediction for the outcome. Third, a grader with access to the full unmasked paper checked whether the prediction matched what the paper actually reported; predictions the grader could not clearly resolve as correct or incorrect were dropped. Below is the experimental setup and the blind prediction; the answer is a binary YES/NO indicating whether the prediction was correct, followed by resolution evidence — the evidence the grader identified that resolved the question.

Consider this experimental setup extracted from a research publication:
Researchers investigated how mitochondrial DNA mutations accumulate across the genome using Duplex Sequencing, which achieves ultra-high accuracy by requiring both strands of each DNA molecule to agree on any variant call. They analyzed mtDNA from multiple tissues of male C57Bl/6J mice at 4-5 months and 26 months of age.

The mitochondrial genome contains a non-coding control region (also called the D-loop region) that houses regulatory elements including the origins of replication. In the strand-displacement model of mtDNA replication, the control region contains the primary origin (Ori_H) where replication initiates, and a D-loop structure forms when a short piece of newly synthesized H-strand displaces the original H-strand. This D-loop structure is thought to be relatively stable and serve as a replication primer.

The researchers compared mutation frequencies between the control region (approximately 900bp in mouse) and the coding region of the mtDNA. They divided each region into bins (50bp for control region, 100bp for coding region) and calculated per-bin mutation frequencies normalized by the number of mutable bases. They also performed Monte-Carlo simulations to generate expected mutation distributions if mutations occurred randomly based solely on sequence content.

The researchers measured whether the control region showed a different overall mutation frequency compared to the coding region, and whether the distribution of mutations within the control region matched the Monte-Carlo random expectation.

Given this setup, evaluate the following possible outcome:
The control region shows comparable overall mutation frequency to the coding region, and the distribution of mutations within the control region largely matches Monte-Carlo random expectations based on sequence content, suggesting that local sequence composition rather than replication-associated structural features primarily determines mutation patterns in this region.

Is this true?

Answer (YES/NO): NO